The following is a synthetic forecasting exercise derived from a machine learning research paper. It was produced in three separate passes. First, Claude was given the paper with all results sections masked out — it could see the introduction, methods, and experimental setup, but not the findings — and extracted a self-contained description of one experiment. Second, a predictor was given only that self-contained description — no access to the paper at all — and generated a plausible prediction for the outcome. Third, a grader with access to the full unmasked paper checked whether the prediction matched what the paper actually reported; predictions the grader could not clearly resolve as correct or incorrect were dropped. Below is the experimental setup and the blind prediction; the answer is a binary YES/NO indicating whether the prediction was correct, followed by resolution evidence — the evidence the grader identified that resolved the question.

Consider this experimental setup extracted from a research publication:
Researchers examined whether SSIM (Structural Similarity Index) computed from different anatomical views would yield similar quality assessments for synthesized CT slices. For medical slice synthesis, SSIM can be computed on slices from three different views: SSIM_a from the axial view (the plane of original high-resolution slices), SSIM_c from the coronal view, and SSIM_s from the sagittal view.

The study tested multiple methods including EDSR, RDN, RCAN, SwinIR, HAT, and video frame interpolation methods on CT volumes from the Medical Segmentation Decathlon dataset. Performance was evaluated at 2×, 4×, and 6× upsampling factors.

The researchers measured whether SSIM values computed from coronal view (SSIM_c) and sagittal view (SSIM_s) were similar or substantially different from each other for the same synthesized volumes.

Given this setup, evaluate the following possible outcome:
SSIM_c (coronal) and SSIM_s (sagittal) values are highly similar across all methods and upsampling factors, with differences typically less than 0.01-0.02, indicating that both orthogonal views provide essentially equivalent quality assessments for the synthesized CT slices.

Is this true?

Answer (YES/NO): YES